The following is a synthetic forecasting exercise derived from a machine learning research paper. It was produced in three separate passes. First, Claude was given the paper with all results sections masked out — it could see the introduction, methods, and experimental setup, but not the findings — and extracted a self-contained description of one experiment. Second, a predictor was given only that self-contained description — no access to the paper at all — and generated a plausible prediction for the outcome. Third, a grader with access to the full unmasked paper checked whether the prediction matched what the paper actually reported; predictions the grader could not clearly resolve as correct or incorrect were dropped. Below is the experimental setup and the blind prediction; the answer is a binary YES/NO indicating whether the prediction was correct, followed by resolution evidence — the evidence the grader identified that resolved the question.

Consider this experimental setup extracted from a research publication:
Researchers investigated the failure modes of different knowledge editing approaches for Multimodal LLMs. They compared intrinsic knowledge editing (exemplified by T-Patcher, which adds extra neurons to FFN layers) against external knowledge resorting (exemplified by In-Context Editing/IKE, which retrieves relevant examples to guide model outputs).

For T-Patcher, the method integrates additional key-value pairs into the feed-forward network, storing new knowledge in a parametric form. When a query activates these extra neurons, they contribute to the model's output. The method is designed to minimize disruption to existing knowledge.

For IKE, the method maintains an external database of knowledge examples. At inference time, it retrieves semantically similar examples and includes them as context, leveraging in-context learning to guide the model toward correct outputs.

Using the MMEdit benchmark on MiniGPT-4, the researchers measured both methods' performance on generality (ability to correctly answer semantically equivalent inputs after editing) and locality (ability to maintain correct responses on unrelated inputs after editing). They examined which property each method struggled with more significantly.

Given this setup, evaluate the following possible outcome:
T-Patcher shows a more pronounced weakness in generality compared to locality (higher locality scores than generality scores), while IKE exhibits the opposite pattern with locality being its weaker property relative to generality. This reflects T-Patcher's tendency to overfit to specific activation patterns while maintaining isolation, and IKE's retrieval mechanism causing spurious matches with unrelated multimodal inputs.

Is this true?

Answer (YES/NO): YES